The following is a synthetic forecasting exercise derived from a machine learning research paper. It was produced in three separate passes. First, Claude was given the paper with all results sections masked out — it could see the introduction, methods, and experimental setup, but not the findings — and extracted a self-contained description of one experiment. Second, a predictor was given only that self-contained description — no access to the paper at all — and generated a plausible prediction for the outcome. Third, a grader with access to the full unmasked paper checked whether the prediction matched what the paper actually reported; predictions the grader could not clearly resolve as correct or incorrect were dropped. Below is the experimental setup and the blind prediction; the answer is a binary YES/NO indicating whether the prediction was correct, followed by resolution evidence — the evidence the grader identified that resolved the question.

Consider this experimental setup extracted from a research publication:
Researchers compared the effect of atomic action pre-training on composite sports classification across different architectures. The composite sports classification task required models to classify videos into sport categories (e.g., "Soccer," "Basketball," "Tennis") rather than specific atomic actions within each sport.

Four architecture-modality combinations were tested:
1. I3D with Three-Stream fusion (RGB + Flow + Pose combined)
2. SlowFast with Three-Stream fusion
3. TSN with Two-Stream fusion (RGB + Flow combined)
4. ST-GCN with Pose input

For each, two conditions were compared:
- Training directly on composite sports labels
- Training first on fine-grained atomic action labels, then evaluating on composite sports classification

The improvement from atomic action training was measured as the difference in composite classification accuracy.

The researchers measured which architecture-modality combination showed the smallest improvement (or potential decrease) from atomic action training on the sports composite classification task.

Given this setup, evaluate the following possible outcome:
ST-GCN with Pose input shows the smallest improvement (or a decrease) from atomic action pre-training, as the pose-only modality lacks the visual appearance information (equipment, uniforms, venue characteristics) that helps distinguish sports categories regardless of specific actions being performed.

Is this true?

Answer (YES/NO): NO